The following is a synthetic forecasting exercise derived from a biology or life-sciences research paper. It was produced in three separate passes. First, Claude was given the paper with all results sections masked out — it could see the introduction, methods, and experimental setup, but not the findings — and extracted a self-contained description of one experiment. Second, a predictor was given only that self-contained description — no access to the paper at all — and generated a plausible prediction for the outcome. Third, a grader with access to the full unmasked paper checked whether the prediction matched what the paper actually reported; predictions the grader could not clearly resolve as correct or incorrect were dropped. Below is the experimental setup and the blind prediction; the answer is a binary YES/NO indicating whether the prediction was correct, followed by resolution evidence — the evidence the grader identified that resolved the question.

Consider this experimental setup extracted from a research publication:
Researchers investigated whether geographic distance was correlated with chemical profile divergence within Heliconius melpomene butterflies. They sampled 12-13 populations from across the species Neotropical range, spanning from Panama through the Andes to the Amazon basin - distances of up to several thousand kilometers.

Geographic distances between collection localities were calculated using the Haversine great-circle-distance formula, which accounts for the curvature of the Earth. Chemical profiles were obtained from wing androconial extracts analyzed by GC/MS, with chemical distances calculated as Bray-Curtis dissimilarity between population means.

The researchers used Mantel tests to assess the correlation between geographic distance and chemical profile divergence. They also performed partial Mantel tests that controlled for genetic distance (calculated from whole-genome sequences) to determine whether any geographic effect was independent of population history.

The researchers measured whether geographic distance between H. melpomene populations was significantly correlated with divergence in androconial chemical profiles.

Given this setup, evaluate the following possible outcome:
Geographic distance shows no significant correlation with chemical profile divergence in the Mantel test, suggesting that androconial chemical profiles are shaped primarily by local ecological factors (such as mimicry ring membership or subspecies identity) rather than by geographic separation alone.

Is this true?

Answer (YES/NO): NO